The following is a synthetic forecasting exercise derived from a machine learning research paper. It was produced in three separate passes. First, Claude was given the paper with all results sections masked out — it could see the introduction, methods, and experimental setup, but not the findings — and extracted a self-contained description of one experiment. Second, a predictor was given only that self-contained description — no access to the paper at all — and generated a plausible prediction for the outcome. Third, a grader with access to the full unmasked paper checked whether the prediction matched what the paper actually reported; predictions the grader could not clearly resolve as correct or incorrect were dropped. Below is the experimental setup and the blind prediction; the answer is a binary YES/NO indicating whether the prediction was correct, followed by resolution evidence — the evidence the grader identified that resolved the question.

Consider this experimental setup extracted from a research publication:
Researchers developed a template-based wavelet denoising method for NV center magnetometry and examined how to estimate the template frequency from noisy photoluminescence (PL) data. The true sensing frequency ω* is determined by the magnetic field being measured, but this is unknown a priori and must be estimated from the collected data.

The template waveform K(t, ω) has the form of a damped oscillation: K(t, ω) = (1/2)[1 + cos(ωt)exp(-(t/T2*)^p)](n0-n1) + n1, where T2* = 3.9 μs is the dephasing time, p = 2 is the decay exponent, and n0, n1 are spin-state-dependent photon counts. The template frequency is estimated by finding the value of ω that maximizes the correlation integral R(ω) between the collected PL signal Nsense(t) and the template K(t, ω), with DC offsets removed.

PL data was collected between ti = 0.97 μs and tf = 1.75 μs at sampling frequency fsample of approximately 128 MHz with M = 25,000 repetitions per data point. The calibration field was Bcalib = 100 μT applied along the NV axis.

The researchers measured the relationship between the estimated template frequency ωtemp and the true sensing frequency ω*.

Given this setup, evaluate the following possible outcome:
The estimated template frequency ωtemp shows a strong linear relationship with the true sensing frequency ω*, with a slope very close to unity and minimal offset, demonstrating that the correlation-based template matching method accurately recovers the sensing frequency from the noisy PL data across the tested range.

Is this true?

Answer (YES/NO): NO